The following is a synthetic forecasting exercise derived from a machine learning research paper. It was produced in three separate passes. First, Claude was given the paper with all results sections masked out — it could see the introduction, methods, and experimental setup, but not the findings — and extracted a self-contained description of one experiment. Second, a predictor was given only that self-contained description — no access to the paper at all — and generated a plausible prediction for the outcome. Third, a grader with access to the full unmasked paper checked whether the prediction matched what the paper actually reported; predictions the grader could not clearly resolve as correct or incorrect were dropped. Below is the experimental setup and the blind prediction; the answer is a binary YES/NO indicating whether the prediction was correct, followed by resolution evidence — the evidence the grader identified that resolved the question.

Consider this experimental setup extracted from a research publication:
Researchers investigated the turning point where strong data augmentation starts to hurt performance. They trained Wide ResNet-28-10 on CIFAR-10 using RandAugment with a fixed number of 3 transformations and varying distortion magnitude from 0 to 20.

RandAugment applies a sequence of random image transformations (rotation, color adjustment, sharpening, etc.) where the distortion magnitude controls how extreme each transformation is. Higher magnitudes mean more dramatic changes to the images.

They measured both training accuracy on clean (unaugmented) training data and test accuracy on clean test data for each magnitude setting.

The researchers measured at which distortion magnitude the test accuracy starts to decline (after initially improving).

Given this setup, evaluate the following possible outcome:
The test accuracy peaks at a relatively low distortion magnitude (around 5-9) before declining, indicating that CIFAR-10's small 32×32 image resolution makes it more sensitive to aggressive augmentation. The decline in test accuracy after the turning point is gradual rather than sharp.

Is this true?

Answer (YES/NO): NO